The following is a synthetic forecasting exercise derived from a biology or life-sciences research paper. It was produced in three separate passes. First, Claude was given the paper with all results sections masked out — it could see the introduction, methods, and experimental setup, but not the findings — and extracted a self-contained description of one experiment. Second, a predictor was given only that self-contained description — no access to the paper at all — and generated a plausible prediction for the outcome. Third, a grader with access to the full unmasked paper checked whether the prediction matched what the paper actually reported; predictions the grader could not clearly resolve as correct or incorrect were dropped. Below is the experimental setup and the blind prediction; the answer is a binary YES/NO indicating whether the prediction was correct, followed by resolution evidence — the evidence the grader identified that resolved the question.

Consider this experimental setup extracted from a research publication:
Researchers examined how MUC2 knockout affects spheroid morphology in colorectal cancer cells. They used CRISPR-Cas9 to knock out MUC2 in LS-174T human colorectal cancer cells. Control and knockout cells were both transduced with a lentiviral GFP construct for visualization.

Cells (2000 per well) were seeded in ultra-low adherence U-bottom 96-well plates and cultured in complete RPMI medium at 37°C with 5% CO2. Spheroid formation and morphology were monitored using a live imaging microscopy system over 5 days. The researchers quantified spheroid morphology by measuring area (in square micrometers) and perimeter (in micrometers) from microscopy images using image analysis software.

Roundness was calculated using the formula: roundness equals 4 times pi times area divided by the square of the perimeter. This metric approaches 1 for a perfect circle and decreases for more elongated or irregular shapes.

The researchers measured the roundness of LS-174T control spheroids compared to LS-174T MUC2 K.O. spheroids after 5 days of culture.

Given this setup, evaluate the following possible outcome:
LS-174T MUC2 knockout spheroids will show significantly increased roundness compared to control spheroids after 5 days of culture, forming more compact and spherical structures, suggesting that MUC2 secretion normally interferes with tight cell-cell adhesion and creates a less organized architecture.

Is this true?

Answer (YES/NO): YES